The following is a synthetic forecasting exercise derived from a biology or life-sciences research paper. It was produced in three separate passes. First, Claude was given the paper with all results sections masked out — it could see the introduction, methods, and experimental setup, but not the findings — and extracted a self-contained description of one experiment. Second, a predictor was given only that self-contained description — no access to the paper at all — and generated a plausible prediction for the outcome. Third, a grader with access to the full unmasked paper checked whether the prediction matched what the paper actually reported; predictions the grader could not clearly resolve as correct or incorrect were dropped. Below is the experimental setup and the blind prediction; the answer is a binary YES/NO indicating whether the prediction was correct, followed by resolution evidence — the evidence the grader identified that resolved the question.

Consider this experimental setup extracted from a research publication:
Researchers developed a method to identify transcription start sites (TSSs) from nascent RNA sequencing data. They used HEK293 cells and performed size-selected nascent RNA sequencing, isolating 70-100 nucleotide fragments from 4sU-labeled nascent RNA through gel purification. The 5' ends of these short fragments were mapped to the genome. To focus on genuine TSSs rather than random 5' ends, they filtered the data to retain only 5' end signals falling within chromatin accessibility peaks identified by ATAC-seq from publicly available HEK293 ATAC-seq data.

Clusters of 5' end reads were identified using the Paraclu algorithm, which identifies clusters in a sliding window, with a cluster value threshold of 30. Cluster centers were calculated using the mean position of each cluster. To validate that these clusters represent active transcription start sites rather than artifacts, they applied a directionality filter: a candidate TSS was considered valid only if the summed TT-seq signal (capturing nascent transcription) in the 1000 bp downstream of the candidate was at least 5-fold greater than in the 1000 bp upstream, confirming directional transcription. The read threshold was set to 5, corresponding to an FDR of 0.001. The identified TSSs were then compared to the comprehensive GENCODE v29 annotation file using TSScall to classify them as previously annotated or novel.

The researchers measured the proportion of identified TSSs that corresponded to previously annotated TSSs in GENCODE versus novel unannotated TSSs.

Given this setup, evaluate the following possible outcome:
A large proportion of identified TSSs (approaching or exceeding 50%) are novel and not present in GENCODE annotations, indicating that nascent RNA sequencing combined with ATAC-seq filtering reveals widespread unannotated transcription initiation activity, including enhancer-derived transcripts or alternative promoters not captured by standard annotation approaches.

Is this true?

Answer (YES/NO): NO